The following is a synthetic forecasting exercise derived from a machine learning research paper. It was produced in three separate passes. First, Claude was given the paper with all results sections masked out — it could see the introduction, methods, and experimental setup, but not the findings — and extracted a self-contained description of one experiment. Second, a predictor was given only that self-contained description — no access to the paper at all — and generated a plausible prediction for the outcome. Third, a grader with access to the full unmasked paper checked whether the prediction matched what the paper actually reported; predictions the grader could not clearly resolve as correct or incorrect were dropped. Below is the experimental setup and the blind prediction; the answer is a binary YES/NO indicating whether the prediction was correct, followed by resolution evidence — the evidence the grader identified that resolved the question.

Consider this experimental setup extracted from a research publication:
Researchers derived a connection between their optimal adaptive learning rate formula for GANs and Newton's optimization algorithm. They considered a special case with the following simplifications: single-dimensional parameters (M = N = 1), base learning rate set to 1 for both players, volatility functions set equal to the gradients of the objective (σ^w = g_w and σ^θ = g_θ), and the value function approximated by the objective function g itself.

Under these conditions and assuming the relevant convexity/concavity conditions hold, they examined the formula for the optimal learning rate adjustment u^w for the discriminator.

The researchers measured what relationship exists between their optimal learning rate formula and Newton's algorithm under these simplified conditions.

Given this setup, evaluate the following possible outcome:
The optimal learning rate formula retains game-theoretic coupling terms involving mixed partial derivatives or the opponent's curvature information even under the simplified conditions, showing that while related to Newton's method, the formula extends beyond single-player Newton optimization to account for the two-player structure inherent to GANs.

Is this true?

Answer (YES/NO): NO